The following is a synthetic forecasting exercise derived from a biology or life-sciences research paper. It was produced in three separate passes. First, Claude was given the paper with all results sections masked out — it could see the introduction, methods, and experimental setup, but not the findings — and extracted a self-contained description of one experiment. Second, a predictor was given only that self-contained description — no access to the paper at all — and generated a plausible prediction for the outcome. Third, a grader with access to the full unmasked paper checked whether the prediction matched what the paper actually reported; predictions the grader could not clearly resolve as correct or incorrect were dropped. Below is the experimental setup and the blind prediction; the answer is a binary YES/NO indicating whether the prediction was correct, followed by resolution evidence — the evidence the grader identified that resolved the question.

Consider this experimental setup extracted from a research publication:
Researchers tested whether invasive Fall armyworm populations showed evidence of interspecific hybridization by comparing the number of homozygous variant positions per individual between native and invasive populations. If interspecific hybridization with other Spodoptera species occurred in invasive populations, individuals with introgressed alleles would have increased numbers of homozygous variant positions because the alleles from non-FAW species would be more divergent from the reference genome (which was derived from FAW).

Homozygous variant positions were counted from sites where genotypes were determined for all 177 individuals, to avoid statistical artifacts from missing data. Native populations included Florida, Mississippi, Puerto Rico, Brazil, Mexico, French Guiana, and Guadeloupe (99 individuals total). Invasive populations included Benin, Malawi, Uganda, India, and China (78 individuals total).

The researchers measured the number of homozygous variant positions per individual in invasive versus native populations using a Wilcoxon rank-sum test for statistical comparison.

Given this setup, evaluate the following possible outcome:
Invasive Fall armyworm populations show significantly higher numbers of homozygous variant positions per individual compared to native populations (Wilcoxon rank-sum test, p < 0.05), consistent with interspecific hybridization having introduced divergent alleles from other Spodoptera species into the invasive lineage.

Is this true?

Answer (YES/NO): NO